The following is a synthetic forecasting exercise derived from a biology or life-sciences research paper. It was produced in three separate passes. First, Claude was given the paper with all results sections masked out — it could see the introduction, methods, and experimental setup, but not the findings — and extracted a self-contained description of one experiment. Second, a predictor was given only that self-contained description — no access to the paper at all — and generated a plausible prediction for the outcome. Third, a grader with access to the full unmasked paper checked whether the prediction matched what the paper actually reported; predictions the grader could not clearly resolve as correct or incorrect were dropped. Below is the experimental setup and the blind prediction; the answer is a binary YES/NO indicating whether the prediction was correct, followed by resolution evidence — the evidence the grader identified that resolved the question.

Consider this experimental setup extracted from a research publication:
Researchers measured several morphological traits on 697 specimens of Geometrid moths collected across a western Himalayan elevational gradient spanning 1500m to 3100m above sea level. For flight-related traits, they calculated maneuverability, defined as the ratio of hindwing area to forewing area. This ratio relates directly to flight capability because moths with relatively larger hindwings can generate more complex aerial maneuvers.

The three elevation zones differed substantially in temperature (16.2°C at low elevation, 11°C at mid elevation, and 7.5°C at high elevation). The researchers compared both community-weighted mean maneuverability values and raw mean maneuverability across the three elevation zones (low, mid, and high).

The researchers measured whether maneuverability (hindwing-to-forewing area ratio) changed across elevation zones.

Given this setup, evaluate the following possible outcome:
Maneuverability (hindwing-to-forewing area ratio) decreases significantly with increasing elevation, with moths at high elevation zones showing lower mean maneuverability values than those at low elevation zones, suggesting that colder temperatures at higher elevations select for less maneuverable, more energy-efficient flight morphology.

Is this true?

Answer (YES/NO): NO